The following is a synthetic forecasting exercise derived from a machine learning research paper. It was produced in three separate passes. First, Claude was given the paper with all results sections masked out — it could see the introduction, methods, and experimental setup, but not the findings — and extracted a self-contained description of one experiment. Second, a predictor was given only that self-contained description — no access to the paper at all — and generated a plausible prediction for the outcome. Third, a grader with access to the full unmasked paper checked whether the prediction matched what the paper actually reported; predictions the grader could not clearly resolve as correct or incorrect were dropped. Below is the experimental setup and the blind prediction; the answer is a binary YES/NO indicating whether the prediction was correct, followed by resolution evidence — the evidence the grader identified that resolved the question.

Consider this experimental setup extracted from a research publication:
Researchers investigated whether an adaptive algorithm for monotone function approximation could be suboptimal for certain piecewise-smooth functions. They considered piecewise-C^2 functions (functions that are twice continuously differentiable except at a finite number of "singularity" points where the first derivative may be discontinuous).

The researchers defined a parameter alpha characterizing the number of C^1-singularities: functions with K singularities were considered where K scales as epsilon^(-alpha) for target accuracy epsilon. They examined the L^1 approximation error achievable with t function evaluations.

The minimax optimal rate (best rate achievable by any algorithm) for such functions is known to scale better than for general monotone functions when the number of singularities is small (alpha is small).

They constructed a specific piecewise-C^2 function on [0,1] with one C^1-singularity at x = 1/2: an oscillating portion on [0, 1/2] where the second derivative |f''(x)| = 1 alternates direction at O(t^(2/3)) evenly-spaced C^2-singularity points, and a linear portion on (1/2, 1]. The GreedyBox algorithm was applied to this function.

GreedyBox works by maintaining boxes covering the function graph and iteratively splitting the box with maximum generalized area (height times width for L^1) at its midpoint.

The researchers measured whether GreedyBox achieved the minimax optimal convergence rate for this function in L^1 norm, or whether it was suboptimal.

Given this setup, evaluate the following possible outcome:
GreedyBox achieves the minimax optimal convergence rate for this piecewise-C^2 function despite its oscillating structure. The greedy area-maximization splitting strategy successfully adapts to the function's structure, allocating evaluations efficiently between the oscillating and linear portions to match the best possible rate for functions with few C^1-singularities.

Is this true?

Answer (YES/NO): NO